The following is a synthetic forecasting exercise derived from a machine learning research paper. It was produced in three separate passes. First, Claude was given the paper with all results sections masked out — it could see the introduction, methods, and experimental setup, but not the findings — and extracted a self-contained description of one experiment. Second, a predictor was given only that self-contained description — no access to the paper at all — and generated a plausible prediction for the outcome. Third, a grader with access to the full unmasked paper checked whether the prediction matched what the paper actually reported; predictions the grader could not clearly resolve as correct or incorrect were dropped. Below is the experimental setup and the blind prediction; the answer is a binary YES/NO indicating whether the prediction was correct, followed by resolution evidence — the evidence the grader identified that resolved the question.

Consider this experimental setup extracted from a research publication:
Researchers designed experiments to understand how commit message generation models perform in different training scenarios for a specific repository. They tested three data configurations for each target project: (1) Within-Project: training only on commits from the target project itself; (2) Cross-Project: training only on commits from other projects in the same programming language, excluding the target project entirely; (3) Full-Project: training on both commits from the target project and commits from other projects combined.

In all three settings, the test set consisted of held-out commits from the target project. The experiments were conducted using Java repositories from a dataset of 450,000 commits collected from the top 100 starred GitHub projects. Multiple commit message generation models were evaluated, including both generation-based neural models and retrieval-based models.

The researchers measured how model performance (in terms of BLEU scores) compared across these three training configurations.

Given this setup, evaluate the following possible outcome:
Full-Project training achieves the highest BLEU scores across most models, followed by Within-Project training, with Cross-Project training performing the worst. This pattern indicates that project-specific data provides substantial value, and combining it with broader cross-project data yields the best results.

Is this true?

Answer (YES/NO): NO